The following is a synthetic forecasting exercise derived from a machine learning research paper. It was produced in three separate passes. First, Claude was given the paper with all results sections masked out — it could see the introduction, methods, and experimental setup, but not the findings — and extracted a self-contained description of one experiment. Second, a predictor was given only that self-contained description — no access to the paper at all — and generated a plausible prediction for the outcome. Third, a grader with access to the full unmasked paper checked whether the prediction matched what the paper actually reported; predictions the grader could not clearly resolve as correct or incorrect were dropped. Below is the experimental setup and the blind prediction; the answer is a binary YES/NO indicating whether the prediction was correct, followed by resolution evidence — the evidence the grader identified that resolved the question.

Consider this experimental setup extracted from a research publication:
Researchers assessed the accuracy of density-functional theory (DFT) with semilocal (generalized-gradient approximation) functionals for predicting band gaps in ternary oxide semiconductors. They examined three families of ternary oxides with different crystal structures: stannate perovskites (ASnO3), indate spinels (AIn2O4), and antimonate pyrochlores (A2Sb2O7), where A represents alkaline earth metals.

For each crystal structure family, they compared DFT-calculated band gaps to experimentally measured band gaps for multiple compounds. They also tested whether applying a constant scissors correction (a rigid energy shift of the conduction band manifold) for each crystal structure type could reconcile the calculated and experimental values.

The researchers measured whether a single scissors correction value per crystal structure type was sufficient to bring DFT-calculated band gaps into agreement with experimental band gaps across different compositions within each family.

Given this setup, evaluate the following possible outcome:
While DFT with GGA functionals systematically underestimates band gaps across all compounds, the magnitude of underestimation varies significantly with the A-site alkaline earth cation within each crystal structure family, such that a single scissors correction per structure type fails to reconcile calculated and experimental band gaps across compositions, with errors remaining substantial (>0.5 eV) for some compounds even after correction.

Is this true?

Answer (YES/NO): NO